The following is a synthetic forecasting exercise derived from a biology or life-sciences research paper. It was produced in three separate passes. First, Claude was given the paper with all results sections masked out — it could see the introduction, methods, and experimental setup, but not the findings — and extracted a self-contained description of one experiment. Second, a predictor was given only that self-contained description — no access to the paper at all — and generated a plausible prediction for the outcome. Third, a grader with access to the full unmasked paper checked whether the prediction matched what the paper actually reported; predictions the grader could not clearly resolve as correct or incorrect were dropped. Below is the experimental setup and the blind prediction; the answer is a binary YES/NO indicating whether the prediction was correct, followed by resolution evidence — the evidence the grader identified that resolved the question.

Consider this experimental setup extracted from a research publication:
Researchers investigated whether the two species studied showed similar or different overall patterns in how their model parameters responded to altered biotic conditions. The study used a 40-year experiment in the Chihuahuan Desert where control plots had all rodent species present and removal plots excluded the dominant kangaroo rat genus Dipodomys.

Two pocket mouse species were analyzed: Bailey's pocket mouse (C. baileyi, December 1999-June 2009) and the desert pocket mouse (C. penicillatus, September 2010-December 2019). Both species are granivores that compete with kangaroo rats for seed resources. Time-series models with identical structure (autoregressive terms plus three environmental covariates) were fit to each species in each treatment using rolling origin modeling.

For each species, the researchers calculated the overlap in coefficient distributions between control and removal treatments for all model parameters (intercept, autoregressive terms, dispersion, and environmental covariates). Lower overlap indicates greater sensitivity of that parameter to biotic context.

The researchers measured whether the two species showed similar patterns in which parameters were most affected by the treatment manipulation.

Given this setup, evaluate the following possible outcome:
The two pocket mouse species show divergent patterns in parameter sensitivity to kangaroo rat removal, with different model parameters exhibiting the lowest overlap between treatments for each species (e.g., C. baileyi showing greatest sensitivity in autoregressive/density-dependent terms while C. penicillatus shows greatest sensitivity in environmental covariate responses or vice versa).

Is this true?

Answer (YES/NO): NO